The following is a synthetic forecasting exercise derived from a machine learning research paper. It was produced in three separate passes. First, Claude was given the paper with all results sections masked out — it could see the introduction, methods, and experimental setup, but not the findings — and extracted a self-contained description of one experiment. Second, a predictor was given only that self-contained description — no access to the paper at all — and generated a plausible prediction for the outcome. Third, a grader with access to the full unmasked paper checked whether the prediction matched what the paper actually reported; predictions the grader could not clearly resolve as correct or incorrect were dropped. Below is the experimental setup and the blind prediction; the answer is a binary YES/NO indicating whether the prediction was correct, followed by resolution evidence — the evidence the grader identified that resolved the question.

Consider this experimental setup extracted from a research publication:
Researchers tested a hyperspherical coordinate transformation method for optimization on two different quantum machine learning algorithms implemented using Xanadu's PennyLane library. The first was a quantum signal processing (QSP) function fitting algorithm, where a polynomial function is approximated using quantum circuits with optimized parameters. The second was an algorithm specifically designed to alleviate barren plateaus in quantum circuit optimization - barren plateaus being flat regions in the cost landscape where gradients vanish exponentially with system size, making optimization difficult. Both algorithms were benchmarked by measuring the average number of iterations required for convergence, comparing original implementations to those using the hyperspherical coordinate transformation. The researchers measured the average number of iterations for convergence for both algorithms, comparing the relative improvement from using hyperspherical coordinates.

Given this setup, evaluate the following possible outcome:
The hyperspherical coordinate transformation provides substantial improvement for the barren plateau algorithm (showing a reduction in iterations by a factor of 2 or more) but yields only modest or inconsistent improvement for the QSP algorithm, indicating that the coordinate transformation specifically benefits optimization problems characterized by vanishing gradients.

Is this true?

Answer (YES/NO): NO